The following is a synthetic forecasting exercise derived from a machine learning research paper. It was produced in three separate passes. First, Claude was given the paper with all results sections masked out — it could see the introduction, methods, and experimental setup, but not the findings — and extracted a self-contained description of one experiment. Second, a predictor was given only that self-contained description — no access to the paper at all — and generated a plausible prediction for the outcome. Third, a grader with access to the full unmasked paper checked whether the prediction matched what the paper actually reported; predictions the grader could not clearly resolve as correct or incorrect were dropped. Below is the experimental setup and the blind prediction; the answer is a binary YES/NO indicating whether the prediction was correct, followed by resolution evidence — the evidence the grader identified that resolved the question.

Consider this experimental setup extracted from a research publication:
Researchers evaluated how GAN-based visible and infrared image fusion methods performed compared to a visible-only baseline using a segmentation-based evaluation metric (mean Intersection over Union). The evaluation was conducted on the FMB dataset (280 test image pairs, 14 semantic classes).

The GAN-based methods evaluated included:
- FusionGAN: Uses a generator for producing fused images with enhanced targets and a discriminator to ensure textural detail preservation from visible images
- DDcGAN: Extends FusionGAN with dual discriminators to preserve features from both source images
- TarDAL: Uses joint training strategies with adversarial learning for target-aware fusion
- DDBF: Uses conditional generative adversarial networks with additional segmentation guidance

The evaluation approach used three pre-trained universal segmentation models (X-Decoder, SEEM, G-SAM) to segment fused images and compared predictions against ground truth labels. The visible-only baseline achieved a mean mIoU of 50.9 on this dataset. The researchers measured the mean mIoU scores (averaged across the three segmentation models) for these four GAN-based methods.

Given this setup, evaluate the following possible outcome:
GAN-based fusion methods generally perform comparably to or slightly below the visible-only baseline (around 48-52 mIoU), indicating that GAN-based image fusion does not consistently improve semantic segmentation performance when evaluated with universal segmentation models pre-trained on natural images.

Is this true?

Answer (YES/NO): NO